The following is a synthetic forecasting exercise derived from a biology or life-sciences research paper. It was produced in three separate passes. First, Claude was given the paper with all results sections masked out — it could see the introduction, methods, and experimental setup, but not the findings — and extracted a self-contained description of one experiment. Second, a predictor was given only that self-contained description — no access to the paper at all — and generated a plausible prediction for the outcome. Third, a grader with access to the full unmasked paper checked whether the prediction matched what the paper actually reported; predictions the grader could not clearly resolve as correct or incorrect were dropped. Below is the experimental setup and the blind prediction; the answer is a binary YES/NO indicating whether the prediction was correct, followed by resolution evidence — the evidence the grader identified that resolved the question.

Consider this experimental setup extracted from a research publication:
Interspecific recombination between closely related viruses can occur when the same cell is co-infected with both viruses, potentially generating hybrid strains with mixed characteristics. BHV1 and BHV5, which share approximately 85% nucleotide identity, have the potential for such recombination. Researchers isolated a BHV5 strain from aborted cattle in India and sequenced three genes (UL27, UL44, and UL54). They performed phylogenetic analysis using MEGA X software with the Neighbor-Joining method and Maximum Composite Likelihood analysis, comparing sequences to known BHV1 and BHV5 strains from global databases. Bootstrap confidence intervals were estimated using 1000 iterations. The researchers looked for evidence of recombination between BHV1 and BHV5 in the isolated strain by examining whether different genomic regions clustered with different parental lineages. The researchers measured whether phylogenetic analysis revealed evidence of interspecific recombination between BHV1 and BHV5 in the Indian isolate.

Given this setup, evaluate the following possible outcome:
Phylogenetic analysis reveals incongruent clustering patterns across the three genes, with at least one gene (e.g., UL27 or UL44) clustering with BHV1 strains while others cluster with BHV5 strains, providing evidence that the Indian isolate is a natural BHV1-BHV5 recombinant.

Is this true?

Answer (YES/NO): NO